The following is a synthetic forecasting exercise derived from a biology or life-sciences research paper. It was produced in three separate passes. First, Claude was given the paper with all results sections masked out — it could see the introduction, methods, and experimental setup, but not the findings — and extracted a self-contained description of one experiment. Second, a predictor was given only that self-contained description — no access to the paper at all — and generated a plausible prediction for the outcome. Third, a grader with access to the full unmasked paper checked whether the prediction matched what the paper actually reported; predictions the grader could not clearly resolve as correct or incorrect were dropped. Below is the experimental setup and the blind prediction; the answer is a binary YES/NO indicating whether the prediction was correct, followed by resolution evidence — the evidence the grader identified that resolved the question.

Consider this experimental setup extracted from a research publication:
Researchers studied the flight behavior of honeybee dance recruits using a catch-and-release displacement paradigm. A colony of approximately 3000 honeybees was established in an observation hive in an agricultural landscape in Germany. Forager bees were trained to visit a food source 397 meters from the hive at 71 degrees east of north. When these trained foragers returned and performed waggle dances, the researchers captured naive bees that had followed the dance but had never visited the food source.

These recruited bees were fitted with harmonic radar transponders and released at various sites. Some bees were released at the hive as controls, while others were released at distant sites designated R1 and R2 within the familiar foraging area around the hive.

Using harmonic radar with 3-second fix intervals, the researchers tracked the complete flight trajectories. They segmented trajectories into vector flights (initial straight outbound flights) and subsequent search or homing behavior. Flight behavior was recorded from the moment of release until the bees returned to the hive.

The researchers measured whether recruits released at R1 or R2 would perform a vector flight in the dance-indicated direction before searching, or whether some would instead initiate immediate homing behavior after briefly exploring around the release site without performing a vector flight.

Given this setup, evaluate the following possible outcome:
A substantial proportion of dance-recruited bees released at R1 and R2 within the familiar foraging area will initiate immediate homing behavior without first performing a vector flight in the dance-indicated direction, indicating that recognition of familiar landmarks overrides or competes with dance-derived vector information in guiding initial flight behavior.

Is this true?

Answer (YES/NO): NO